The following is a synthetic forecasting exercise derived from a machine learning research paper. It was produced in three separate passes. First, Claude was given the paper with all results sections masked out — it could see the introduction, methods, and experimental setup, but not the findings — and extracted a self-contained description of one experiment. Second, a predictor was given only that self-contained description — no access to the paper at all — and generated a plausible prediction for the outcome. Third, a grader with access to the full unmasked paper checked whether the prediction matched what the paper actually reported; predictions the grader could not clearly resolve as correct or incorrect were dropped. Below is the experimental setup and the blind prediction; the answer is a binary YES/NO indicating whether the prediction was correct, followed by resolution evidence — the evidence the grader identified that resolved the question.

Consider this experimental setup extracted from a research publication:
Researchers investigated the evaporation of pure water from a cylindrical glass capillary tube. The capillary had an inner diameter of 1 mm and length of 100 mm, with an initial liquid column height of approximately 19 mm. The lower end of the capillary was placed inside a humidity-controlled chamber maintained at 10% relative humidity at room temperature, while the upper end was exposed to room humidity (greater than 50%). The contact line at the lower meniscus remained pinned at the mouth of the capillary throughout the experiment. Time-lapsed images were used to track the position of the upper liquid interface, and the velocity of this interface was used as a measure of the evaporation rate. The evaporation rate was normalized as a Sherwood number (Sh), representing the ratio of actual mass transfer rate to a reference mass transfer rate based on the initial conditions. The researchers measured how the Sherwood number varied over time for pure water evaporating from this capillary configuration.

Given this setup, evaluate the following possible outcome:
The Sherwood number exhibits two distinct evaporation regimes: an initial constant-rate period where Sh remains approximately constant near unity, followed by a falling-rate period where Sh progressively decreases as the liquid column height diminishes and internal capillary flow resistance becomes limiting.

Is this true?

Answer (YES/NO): NO